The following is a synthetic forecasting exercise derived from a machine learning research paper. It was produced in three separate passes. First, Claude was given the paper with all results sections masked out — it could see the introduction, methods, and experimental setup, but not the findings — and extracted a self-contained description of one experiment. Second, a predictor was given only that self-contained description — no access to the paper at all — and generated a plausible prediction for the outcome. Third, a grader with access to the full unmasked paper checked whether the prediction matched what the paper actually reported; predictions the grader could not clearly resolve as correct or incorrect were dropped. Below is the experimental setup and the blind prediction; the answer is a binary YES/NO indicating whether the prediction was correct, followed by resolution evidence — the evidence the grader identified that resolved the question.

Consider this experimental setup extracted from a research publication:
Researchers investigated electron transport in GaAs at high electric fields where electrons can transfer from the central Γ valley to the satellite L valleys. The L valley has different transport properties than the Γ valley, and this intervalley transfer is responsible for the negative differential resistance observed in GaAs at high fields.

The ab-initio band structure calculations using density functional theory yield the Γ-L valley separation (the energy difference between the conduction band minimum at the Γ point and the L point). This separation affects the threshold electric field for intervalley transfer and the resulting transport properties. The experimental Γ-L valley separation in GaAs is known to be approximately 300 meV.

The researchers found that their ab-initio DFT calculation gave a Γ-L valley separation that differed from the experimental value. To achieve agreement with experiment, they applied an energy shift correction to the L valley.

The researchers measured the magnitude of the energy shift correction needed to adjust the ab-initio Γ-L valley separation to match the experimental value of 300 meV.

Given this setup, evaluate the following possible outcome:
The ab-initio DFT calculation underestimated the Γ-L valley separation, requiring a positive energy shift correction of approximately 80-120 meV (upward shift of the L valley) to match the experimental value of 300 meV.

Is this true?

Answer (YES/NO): NO